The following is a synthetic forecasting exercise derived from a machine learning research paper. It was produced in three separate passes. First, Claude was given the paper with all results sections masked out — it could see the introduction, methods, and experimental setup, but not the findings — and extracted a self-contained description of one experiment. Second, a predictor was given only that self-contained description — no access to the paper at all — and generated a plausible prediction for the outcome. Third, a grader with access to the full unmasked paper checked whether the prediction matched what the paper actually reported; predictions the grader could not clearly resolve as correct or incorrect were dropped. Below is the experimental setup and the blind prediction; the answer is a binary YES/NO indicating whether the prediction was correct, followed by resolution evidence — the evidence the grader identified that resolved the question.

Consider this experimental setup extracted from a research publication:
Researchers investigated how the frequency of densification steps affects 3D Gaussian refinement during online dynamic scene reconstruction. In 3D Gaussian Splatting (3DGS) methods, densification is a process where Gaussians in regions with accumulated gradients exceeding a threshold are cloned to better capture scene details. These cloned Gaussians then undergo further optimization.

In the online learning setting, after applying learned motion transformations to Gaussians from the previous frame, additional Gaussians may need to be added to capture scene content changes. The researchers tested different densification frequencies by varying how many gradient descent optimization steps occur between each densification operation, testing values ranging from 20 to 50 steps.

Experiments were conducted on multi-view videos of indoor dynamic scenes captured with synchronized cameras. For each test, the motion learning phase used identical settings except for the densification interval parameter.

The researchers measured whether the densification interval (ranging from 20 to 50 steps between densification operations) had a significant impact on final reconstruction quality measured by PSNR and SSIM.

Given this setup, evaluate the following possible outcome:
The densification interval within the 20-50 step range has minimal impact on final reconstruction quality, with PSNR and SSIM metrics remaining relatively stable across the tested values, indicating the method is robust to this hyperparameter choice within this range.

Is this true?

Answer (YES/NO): YES